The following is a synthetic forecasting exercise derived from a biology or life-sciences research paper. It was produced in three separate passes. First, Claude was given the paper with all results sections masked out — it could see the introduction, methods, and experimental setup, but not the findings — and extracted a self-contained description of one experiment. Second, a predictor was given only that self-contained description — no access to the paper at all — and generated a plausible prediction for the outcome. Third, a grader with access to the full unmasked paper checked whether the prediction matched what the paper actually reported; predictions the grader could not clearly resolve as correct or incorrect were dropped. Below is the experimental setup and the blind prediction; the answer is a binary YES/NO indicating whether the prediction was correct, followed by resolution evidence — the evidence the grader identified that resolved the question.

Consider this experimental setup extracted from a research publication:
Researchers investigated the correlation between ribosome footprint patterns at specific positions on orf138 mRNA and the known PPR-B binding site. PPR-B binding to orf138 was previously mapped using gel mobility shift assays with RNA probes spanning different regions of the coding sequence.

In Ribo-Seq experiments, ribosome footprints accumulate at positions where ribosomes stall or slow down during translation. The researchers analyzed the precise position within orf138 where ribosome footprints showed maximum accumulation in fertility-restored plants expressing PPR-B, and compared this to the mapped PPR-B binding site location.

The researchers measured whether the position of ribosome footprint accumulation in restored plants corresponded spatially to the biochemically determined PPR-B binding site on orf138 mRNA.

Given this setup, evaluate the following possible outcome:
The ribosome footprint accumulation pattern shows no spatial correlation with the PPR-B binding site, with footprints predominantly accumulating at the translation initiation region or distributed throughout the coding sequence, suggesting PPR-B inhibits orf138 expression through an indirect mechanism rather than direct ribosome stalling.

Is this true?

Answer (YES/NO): NO